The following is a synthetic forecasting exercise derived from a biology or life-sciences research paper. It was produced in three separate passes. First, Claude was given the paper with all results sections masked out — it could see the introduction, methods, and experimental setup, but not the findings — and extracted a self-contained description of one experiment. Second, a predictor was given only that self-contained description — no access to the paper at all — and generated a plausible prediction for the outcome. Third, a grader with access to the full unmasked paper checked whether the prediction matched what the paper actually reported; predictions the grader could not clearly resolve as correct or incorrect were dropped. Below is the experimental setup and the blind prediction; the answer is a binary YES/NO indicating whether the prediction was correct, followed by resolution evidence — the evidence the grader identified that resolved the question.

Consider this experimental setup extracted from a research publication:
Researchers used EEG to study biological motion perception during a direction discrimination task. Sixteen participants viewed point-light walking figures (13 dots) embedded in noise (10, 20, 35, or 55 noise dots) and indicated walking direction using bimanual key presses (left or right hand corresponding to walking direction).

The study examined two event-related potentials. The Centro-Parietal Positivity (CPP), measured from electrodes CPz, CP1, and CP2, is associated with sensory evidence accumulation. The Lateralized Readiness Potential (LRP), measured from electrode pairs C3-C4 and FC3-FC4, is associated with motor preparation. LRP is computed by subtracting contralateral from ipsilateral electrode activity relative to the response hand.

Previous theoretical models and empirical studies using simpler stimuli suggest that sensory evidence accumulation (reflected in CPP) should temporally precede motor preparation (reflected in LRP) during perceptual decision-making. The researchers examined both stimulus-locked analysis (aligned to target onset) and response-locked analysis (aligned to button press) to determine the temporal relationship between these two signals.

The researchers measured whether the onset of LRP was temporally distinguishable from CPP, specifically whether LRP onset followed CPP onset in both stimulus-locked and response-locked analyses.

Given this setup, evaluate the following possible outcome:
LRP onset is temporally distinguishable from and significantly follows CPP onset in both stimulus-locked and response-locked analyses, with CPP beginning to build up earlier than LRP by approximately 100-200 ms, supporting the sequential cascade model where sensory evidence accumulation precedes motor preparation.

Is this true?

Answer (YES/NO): NO